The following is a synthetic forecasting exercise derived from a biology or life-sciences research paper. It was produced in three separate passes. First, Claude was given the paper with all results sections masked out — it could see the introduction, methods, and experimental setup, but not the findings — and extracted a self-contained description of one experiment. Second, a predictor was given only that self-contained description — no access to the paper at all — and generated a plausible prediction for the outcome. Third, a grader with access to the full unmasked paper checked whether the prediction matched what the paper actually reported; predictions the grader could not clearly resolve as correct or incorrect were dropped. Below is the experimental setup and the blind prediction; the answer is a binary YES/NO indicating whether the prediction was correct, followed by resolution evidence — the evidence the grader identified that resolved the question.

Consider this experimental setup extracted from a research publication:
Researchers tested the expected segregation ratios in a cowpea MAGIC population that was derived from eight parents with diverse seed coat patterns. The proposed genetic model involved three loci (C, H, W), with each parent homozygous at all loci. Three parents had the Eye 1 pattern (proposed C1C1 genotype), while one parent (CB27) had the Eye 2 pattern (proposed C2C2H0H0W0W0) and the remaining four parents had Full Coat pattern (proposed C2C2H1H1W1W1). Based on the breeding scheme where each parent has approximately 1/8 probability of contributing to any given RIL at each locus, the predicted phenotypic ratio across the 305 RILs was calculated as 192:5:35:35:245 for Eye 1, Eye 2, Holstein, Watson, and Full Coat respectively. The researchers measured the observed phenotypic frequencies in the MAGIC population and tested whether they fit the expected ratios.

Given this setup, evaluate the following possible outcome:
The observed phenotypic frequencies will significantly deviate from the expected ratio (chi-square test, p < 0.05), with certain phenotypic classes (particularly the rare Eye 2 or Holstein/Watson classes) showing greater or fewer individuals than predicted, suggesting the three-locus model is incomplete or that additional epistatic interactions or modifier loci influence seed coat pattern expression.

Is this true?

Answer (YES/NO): NO